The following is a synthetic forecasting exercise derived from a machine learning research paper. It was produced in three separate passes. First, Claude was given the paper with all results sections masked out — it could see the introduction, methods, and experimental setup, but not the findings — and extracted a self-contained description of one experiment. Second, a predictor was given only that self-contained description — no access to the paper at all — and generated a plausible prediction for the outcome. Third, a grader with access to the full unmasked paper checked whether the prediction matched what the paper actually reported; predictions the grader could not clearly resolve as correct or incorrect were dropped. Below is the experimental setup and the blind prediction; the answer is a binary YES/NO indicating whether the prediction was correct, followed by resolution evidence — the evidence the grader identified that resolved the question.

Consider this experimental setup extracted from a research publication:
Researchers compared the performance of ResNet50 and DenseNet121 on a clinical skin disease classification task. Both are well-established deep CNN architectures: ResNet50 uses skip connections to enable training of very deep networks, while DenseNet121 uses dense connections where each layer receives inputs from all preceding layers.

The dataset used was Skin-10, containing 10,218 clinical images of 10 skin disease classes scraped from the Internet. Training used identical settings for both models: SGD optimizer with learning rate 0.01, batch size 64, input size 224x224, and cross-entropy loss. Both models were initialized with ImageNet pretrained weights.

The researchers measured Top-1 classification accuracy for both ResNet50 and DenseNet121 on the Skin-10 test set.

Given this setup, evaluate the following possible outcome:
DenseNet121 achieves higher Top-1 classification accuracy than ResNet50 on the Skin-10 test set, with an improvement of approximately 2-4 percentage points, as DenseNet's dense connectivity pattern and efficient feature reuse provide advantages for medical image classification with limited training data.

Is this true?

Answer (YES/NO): NO